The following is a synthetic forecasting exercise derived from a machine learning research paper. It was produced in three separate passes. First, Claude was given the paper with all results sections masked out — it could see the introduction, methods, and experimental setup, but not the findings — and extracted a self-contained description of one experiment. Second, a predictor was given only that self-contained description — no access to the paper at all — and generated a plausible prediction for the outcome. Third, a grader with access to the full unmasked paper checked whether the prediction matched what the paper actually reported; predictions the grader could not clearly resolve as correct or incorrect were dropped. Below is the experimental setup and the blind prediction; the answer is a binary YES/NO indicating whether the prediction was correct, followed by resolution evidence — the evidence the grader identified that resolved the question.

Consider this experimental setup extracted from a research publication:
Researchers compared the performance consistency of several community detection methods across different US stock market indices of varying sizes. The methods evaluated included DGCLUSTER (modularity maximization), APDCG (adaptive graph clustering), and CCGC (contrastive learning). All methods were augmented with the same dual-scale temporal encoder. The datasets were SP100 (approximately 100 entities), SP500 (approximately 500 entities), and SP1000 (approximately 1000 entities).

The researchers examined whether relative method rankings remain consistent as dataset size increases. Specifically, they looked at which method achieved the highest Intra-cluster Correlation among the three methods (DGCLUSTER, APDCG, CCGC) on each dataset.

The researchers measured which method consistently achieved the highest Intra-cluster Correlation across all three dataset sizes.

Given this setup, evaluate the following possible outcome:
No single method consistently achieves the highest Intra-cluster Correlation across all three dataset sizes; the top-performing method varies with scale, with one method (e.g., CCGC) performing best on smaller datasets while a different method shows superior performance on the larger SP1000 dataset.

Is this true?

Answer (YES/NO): YES